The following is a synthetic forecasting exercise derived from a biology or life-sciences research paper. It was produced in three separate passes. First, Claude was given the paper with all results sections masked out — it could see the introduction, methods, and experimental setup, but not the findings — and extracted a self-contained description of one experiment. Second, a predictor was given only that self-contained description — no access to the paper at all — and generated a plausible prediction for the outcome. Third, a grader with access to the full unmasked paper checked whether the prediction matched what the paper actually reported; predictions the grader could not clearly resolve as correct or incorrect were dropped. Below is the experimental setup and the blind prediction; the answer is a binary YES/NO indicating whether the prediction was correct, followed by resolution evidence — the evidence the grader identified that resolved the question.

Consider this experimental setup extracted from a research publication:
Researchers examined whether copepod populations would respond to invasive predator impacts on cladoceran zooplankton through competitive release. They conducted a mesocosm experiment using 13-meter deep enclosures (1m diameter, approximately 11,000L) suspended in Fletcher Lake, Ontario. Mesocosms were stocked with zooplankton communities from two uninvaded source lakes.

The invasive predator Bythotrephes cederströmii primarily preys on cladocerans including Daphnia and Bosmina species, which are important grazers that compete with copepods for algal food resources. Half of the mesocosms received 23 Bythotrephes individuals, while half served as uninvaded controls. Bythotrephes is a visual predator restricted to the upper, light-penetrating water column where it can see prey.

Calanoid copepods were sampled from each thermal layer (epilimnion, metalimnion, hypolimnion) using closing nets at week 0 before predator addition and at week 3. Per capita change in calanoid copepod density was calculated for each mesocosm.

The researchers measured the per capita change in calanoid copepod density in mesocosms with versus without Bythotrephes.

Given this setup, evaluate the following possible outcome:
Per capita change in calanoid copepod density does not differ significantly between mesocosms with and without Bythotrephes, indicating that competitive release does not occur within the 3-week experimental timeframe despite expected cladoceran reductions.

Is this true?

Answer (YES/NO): YES